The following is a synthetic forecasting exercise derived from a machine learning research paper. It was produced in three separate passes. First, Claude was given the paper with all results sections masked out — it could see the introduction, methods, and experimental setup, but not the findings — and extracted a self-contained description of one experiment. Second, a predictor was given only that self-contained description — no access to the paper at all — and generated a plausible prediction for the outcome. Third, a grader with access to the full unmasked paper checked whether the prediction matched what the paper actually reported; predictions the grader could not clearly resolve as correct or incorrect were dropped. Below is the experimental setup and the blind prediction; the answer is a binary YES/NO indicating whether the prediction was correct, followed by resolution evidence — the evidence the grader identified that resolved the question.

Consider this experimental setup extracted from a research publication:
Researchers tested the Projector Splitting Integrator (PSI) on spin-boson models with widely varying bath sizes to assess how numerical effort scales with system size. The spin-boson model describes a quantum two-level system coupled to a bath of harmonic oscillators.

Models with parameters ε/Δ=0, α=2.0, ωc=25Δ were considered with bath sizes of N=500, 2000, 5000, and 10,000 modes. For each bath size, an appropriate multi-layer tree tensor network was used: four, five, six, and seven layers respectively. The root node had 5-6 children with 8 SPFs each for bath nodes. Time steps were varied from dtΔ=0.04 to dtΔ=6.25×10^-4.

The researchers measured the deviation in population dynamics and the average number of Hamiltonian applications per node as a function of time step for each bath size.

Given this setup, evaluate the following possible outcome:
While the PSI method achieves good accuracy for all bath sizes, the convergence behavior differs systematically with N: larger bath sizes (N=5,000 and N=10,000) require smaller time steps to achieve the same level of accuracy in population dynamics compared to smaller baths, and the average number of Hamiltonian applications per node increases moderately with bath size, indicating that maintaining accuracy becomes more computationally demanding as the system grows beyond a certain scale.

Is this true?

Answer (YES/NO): NO